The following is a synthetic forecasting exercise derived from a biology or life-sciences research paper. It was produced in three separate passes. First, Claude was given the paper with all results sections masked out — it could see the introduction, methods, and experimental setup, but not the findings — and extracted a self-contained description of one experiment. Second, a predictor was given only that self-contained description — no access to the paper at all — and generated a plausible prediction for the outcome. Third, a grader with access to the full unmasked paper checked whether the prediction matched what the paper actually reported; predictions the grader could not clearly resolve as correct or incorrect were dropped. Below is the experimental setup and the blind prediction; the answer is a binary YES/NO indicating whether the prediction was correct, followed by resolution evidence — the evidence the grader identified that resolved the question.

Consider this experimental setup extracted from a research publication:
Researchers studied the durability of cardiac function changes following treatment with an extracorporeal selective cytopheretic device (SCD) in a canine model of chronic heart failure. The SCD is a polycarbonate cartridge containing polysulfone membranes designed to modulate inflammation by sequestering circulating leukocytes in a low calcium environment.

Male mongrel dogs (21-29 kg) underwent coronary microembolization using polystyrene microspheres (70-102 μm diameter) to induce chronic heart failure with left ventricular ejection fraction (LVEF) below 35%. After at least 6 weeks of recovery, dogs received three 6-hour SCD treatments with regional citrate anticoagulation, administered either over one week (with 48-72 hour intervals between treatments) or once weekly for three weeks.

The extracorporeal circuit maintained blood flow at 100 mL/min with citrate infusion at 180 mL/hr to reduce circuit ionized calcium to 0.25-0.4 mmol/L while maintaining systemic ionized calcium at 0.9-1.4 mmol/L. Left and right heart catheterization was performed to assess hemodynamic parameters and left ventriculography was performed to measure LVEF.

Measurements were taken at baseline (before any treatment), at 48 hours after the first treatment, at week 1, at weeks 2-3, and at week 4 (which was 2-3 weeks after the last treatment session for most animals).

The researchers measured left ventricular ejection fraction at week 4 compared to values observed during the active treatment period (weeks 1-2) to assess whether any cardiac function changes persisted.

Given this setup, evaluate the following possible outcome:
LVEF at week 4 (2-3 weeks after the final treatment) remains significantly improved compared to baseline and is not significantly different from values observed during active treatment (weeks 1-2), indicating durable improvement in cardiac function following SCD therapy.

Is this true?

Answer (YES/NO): YES